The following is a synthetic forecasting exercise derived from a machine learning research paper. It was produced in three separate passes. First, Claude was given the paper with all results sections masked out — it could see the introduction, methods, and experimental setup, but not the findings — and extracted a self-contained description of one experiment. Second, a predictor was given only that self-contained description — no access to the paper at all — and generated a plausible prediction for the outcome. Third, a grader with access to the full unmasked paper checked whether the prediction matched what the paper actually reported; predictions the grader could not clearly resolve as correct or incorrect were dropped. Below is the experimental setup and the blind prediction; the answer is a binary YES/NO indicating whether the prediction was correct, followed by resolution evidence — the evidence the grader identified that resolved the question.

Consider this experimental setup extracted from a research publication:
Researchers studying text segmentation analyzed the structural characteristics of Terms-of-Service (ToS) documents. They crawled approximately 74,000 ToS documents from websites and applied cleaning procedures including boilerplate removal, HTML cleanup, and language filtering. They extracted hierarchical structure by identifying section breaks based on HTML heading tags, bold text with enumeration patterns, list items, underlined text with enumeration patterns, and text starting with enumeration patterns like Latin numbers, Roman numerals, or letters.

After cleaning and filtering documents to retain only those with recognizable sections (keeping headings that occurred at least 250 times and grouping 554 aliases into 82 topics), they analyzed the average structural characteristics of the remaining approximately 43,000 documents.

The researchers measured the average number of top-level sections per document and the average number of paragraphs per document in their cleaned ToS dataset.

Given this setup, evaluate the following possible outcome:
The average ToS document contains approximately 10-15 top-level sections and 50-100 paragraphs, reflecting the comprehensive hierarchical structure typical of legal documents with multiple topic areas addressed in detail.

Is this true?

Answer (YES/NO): NO